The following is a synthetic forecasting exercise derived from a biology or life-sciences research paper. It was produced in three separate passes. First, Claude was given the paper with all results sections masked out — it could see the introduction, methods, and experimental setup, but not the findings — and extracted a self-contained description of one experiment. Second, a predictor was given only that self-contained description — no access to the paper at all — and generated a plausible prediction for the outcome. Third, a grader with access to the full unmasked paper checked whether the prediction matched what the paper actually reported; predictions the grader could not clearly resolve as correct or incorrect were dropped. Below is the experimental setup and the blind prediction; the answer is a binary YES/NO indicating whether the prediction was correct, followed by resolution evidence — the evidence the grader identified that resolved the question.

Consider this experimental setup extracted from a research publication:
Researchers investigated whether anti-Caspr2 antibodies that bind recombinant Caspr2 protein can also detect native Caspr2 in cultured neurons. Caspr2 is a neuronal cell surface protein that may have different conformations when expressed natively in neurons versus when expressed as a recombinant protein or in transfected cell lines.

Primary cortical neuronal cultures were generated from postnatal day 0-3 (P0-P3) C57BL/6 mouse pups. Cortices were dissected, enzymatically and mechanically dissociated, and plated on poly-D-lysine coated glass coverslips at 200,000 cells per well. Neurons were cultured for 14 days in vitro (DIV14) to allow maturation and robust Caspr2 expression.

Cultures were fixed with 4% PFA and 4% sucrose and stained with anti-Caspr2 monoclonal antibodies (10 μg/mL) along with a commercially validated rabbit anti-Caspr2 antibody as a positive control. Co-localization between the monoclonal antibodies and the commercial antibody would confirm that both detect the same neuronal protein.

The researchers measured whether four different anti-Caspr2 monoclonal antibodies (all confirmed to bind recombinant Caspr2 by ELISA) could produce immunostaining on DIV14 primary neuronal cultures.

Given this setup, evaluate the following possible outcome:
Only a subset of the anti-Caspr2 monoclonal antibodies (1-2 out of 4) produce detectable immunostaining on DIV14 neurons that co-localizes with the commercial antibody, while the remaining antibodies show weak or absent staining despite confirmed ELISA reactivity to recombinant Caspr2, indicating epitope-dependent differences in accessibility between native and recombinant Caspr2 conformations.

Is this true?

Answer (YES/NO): NO